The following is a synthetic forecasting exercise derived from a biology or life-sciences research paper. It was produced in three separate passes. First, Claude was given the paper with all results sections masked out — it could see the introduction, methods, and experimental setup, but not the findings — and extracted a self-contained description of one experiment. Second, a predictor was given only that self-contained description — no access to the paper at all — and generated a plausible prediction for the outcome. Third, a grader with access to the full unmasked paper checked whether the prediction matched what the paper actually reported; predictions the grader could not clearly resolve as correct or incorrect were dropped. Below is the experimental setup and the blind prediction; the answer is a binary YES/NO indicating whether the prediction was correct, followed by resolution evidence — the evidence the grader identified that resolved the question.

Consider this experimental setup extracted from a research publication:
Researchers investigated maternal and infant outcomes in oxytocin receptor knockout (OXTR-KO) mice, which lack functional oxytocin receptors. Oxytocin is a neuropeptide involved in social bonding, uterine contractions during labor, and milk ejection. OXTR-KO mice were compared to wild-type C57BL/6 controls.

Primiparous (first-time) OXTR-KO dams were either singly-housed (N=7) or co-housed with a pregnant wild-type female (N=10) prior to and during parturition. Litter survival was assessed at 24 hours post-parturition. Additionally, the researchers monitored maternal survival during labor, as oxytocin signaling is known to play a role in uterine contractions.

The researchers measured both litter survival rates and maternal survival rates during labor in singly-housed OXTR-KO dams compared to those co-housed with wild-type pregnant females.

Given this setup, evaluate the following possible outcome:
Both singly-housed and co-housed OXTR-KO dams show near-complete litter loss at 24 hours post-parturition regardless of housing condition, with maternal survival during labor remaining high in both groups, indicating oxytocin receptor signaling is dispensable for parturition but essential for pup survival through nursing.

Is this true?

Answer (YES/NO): NO